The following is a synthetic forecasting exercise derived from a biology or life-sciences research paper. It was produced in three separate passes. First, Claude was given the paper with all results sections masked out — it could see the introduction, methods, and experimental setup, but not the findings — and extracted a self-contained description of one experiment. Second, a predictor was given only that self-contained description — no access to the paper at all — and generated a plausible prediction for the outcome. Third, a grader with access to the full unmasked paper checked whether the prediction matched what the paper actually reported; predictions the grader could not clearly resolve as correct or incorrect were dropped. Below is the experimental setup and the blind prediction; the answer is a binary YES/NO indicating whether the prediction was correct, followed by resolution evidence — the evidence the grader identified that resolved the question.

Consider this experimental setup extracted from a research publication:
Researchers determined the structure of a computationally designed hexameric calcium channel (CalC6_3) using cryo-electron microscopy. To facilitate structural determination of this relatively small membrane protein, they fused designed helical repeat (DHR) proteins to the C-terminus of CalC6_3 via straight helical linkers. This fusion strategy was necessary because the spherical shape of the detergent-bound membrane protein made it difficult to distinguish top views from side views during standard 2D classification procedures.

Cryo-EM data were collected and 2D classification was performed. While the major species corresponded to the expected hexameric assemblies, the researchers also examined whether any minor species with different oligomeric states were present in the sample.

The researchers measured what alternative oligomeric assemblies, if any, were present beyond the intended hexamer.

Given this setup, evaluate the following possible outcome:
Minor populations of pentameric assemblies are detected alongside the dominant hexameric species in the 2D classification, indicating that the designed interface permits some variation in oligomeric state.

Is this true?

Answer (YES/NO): NO